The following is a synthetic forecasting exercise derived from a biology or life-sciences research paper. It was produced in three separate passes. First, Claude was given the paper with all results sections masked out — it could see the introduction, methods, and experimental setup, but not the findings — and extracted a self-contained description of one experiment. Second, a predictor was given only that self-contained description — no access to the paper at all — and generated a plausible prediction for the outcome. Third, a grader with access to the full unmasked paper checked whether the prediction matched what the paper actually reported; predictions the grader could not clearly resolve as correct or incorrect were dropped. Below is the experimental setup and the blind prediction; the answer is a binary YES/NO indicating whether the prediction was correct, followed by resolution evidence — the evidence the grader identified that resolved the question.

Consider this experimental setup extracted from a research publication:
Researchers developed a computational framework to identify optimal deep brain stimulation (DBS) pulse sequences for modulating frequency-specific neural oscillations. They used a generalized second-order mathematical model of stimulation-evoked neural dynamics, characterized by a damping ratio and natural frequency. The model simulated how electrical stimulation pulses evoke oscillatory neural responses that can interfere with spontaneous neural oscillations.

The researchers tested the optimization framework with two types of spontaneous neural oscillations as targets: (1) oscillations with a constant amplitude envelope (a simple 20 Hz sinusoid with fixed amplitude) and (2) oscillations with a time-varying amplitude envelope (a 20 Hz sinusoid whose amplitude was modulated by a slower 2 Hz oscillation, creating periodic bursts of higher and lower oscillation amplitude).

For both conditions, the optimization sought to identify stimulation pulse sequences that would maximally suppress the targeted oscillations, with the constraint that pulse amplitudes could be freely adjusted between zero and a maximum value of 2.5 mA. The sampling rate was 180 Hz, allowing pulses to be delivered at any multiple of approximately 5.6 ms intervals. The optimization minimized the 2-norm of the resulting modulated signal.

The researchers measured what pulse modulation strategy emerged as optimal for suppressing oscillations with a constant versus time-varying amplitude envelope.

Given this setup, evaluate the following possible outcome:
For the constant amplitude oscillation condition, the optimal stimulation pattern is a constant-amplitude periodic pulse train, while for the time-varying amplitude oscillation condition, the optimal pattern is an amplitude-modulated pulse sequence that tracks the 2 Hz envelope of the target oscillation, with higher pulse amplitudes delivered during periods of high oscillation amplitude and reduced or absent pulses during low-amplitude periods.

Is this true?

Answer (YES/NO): NO